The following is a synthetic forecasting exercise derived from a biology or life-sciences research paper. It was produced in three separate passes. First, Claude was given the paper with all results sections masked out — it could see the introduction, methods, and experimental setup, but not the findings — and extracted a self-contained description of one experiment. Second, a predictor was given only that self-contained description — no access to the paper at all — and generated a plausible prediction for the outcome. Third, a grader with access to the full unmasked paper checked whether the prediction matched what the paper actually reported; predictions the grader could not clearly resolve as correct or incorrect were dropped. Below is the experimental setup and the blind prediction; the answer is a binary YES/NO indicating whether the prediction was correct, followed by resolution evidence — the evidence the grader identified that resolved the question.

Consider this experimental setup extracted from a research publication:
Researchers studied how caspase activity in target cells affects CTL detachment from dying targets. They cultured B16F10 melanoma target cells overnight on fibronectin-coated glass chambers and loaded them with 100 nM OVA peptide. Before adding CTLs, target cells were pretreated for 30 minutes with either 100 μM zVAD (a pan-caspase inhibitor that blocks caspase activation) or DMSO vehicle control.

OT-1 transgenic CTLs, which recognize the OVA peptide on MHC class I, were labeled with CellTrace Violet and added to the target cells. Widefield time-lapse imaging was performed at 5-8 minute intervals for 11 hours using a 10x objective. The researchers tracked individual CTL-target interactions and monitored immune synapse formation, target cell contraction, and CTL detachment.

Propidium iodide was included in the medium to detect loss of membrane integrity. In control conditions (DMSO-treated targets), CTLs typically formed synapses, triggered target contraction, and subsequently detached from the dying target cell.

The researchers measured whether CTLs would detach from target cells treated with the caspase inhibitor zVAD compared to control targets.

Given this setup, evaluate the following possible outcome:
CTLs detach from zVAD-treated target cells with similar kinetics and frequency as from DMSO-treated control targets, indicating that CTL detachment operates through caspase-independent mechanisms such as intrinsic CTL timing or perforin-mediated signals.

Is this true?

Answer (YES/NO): NO